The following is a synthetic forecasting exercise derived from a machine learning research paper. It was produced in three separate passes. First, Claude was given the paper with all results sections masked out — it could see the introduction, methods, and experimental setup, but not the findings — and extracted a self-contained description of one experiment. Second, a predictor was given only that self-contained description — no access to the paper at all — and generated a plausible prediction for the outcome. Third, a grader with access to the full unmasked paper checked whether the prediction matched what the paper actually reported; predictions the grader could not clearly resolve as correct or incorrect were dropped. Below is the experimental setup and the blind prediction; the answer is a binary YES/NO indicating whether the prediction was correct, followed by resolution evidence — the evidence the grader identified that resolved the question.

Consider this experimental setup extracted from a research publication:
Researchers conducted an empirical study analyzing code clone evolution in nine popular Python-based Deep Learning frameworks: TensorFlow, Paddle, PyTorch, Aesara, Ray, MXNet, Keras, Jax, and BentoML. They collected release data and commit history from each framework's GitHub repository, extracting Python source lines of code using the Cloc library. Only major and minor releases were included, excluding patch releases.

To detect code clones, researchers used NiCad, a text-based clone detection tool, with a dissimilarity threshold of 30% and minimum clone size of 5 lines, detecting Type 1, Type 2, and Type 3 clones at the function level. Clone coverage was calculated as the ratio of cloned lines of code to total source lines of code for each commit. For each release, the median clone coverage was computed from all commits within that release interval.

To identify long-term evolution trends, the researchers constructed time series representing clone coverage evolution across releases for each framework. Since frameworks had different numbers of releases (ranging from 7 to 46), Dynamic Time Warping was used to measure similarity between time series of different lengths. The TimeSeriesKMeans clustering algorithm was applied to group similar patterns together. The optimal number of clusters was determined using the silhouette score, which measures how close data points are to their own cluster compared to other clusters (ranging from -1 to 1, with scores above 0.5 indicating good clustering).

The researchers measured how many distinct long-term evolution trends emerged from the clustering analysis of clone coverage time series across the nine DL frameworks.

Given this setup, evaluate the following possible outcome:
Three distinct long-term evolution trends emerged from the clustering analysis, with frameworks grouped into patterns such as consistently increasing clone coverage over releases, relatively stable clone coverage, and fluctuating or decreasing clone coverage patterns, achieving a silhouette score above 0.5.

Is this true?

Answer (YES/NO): NO